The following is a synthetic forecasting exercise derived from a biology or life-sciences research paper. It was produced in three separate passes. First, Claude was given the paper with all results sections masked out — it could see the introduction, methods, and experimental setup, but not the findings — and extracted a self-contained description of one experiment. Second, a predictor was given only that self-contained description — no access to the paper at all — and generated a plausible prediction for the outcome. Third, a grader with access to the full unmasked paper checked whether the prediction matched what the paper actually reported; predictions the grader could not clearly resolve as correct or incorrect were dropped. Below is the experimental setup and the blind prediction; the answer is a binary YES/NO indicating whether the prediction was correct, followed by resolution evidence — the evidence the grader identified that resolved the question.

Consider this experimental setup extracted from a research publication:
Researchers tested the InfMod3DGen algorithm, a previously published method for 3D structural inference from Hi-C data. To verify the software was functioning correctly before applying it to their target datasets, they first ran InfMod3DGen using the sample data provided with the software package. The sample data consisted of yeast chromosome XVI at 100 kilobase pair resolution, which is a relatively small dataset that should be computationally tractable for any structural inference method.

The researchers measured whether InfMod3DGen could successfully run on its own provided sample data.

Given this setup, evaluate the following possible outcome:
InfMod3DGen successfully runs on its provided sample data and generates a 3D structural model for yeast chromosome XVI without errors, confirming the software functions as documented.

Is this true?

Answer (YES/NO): NO